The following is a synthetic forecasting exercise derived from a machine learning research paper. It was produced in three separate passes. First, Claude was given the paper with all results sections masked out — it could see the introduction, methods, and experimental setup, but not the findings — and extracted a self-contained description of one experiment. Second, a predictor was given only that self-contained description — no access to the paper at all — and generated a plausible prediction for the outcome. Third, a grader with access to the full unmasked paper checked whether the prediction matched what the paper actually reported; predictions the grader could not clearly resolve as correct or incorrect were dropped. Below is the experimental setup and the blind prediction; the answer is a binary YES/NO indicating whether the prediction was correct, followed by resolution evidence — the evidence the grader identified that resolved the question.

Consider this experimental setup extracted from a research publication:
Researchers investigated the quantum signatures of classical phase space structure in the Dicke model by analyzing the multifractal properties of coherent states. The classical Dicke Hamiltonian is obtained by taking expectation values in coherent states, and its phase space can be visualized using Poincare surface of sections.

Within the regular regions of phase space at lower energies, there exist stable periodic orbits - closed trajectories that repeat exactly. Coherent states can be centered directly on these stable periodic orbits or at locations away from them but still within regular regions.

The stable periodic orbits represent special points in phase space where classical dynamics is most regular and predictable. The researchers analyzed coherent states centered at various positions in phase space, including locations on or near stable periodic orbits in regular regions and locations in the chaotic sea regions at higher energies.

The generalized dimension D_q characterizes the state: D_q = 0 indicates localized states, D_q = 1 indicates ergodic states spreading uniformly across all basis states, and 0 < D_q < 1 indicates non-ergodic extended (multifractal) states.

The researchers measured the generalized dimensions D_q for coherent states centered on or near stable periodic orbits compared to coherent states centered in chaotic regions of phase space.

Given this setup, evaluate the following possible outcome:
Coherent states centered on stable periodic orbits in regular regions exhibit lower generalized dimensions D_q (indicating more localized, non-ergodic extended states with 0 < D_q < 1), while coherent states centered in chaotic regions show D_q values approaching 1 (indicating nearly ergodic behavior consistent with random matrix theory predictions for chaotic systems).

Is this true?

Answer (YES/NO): YES